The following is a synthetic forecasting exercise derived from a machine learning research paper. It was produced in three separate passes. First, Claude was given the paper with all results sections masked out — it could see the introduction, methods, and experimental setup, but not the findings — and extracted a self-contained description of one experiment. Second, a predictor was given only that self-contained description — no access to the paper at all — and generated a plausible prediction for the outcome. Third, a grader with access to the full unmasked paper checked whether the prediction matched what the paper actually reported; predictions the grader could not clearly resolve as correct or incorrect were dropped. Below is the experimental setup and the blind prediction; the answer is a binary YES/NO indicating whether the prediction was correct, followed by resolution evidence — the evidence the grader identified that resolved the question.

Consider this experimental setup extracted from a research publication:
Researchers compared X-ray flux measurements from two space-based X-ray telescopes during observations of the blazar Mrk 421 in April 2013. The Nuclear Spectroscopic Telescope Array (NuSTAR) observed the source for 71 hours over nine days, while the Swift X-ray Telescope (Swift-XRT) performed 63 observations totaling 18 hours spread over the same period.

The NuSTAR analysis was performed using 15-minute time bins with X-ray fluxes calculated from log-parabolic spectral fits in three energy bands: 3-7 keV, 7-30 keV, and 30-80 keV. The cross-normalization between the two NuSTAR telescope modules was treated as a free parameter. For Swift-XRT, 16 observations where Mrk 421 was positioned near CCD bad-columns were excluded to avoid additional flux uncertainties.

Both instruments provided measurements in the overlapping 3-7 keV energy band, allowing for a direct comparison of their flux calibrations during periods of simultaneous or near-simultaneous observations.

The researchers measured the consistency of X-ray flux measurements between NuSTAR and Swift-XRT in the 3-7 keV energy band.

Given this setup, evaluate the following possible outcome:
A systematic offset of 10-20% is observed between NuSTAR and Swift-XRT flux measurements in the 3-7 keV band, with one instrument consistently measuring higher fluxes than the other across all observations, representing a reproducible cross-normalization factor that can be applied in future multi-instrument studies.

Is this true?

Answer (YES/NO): NO